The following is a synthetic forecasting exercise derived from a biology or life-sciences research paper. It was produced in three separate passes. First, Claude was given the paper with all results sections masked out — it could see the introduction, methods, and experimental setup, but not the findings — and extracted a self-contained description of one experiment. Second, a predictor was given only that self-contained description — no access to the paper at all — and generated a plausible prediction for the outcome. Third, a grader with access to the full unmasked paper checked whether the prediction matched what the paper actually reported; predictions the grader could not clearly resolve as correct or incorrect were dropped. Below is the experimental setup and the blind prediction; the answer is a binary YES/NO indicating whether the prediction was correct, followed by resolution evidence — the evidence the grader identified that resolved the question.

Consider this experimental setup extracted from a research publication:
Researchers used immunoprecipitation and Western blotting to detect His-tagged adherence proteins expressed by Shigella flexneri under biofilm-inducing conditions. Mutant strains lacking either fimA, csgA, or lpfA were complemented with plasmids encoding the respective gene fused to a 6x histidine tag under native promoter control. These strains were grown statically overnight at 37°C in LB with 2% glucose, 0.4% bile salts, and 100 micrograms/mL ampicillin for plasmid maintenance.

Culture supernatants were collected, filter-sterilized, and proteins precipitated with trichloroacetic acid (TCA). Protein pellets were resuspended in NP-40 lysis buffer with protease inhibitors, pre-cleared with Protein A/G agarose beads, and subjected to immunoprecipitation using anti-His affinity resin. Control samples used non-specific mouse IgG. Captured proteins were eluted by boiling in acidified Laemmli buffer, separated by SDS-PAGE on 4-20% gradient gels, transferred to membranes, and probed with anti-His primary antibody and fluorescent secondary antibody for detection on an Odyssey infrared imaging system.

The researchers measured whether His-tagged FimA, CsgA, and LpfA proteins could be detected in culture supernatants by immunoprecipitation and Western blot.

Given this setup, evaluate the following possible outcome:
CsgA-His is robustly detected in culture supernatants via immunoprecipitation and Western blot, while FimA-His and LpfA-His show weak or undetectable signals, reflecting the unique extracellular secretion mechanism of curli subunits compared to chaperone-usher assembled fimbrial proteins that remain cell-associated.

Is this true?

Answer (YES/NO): NO